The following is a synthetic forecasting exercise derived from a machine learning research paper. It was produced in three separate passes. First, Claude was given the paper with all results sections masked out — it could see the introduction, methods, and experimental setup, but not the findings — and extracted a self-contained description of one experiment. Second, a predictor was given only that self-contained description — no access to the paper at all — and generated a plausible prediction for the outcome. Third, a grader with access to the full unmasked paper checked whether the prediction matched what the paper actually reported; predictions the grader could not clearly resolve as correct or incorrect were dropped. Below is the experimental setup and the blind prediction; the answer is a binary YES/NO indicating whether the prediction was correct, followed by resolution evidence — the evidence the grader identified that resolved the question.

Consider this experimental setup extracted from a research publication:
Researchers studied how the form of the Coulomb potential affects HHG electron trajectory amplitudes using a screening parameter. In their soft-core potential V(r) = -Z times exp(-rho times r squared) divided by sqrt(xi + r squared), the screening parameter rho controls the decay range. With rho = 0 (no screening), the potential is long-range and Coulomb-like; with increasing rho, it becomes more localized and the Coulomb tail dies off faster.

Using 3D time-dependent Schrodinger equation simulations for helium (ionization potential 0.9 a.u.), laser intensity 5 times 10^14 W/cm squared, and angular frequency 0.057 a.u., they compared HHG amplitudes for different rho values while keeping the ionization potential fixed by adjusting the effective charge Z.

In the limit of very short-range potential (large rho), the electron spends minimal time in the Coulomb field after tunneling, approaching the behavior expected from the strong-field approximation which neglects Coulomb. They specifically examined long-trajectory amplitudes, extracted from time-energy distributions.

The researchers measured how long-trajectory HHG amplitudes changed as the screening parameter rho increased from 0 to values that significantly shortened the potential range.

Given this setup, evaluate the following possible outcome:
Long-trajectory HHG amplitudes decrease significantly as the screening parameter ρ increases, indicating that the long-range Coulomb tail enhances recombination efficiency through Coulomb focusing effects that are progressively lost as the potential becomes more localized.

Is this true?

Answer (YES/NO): NO